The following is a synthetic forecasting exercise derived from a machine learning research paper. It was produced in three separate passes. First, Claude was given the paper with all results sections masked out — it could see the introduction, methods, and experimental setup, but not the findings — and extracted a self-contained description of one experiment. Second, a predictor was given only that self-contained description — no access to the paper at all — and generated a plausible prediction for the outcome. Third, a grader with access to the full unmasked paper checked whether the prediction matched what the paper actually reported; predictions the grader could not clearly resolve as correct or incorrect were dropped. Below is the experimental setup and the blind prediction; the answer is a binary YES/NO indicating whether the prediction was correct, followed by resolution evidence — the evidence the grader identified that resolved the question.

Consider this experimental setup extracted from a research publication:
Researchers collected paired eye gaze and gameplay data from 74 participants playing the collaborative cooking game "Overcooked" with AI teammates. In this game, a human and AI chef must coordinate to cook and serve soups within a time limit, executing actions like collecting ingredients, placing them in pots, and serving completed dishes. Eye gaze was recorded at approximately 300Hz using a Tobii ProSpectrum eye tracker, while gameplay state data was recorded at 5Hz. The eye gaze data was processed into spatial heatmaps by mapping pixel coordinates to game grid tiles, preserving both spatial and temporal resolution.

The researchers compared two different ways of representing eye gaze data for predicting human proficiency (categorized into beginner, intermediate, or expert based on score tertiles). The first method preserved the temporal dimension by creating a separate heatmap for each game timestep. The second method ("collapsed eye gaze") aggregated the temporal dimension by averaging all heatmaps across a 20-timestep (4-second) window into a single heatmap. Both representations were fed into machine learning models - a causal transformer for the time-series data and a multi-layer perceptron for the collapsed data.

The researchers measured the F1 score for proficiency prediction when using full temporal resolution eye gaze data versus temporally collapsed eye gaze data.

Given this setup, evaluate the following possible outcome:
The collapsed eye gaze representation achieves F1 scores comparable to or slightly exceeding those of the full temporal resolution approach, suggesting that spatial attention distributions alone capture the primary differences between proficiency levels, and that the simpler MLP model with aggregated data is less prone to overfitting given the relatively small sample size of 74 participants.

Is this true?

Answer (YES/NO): NO